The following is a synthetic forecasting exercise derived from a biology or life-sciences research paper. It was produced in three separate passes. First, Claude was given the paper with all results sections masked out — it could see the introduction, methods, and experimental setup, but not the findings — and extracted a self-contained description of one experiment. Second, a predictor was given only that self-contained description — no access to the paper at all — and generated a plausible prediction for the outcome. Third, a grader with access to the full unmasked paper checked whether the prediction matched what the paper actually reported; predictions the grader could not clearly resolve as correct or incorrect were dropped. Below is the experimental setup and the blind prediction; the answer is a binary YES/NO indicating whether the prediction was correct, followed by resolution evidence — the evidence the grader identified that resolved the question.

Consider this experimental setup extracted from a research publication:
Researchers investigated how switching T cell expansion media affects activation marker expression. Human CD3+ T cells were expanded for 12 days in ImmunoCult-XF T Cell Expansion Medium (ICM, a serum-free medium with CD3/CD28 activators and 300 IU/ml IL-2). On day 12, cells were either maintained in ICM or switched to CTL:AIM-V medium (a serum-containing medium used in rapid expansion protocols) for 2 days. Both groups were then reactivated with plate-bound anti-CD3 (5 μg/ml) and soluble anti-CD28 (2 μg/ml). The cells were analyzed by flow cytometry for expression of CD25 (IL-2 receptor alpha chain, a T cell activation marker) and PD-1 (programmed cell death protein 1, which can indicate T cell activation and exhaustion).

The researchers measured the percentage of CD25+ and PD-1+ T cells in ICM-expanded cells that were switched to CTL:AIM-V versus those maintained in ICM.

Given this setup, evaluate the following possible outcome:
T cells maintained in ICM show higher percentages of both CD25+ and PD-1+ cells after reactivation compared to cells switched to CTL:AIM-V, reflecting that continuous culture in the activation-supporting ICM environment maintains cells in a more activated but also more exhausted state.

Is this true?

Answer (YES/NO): NO